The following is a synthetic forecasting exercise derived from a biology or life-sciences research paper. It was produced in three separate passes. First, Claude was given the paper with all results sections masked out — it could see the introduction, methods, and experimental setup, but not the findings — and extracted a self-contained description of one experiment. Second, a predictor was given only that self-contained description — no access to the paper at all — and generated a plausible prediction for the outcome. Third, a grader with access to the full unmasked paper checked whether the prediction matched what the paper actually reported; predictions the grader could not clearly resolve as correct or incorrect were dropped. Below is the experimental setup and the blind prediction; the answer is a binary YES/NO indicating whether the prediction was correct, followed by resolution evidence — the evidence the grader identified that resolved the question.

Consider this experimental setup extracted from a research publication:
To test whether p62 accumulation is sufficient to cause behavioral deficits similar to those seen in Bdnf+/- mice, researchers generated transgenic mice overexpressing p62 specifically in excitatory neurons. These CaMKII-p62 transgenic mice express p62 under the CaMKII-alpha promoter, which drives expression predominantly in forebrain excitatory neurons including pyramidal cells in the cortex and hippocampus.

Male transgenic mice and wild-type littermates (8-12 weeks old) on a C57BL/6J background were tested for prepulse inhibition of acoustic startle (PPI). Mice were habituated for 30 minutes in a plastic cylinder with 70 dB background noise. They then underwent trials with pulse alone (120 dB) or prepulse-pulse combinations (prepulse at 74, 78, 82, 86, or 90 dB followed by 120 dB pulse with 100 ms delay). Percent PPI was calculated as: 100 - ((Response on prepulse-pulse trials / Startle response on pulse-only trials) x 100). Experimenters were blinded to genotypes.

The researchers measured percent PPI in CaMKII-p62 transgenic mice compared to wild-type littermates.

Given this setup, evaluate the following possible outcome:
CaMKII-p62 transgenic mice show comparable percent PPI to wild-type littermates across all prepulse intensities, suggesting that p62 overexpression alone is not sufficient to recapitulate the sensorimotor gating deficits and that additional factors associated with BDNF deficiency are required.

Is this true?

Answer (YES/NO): NO